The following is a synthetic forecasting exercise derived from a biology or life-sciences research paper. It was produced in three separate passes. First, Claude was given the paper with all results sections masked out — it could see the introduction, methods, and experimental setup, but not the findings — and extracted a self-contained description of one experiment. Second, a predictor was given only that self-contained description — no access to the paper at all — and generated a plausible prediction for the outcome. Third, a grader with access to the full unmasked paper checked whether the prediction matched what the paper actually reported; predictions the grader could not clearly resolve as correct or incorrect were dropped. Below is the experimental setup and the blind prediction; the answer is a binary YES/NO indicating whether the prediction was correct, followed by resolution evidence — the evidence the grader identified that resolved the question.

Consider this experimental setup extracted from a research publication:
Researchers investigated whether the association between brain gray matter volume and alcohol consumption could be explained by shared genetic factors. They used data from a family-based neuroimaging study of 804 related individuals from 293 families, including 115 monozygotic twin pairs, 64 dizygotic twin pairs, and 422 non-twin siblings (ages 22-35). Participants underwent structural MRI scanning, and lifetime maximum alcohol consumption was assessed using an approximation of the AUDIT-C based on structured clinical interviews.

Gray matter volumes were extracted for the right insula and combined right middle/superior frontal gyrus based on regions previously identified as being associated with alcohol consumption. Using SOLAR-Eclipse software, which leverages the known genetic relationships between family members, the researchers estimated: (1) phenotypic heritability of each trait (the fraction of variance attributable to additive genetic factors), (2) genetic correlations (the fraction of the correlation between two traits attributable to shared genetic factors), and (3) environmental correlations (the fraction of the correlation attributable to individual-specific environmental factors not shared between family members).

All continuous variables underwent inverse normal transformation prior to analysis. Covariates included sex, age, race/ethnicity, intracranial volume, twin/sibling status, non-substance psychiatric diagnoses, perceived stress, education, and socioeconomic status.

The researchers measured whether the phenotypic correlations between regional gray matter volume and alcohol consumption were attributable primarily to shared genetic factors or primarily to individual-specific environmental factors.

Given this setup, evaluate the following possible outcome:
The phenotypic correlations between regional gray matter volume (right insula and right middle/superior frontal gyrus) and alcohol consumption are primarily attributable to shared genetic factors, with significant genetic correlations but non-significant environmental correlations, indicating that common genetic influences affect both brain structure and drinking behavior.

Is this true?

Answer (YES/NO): YES